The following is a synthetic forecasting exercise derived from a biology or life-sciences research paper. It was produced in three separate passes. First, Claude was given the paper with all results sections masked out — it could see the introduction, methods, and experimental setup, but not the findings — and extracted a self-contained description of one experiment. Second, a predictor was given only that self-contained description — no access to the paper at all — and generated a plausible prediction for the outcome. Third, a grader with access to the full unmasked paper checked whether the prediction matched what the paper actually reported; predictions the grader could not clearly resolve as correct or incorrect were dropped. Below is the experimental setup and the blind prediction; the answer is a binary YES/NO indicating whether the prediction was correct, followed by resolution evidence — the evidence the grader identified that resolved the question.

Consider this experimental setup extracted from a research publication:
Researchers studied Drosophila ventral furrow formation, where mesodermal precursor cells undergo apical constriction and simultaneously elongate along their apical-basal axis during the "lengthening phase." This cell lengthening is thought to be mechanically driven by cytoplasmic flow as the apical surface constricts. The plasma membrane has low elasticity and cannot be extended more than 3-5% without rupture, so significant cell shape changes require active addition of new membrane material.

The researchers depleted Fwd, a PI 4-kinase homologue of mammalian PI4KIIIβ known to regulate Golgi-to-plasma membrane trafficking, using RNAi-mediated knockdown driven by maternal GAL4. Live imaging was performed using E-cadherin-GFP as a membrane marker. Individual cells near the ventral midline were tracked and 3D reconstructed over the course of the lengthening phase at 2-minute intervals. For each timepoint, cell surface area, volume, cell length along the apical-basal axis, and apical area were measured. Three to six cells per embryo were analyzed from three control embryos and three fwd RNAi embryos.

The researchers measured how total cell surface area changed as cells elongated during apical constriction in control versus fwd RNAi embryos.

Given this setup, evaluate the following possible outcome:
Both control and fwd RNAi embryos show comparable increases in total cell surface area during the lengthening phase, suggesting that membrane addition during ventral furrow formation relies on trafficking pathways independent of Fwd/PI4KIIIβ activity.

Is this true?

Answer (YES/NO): NO